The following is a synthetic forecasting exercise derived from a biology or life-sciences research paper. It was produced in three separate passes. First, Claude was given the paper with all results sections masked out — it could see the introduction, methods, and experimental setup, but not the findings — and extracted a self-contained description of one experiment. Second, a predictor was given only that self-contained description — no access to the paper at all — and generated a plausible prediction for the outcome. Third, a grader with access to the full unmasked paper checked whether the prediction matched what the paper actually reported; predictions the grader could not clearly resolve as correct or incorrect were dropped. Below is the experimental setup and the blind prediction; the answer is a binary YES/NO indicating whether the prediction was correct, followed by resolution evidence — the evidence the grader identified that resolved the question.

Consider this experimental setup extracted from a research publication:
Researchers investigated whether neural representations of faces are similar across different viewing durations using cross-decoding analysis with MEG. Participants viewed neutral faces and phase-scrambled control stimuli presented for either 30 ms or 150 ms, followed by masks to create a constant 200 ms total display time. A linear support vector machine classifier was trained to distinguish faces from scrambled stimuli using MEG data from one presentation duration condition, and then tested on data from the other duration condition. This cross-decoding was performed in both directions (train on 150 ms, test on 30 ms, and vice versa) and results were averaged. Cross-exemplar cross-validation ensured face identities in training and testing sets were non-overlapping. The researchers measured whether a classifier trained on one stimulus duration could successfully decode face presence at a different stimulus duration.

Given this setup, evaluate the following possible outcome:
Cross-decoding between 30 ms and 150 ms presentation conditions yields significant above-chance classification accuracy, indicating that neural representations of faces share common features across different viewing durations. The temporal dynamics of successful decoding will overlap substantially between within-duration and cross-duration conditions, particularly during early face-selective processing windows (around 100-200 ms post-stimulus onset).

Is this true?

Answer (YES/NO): YES